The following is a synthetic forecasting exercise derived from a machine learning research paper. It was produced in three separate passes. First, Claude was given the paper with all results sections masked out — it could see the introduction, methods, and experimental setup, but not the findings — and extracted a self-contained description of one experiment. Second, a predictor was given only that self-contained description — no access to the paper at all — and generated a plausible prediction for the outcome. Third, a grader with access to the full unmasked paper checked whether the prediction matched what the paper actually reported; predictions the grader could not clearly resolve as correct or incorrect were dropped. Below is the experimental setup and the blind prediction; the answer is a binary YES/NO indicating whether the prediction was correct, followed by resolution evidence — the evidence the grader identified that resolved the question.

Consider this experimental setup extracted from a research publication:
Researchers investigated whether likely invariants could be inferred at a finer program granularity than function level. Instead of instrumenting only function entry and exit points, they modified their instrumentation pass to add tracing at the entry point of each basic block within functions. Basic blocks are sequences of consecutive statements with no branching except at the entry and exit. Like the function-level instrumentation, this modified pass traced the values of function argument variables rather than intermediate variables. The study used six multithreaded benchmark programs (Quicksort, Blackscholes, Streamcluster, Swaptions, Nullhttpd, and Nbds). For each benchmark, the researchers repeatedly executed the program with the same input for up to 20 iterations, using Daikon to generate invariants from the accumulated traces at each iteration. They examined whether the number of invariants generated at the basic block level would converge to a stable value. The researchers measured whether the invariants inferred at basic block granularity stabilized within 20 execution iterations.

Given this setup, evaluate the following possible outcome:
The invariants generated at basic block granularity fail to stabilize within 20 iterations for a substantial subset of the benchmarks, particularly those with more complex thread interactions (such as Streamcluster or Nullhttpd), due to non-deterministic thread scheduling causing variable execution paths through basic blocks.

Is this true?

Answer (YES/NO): NO